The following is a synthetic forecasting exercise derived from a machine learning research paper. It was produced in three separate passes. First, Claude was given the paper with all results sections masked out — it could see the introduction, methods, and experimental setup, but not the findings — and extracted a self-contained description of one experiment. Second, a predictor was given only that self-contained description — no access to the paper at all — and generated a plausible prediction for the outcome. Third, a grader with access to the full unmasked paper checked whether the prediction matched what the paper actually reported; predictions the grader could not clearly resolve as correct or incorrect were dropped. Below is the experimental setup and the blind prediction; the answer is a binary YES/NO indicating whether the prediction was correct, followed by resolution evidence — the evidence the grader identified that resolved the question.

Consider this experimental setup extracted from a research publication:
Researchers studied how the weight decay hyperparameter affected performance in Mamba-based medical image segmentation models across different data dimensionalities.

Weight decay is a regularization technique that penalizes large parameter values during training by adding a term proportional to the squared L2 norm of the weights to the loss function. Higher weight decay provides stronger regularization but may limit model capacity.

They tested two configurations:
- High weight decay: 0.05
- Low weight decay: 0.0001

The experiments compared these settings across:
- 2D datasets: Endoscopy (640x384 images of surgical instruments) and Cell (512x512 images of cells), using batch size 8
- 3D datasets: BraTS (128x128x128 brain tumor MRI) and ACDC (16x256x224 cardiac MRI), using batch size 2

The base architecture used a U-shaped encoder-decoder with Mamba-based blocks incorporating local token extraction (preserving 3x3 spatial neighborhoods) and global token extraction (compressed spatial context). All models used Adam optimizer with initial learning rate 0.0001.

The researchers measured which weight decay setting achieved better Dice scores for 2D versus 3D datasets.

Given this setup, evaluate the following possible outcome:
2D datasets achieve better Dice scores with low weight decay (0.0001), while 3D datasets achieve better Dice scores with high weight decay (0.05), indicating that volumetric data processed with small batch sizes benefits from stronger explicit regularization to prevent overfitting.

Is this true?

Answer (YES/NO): NO